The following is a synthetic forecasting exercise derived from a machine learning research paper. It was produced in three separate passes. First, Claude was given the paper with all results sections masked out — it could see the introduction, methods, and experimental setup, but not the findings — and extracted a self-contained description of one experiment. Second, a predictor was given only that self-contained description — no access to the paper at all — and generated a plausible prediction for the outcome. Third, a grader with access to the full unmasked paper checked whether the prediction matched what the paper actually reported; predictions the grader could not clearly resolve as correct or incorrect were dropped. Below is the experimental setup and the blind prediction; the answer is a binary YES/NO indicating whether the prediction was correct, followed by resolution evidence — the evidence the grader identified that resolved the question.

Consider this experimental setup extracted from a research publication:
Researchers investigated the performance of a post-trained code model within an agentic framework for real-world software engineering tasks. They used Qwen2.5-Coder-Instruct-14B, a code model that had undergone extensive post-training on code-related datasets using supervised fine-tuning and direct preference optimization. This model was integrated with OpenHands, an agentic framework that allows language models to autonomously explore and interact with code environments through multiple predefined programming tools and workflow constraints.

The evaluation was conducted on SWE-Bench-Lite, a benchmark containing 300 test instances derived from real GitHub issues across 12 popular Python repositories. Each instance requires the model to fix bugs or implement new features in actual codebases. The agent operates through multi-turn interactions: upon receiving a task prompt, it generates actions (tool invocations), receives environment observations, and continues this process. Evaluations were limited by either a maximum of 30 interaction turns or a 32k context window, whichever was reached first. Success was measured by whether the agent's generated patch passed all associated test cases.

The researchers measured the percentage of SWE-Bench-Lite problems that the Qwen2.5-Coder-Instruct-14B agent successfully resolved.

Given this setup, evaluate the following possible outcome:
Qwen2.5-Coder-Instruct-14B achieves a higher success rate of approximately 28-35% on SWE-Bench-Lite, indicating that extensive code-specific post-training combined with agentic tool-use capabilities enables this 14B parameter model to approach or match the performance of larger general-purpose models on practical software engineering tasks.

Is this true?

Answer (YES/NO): NO